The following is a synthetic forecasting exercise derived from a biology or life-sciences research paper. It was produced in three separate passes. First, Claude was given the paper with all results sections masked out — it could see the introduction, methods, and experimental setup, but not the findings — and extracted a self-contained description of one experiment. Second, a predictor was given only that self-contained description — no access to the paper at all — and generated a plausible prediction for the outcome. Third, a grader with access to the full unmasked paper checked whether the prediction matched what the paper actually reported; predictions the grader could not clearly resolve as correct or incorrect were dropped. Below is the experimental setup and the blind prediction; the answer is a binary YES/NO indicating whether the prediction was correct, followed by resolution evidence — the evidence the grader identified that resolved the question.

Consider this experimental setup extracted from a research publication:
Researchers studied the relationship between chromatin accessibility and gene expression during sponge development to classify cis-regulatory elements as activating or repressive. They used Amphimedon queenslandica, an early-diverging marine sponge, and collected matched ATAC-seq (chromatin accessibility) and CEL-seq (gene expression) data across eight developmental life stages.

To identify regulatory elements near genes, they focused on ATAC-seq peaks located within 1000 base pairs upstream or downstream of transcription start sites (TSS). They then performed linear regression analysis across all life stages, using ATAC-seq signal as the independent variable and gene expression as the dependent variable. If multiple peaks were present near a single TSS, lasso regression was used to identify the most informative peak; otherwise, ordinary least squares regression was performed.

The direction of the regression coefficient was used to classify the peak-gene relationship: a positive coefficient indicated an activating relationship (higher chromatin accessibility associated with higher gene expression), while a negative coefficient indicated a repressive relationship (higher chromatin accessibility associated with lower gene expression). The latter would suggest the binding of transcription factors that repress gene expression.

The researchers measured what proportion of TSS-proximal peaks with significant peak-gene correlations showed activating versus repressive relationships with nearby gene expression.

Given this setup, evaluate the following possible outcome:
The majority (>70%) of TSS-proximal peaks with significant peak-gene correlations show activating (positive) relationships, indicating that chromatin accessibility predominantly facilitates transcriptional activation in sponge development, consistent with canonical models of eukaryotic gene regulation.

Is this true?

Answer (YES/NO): NO